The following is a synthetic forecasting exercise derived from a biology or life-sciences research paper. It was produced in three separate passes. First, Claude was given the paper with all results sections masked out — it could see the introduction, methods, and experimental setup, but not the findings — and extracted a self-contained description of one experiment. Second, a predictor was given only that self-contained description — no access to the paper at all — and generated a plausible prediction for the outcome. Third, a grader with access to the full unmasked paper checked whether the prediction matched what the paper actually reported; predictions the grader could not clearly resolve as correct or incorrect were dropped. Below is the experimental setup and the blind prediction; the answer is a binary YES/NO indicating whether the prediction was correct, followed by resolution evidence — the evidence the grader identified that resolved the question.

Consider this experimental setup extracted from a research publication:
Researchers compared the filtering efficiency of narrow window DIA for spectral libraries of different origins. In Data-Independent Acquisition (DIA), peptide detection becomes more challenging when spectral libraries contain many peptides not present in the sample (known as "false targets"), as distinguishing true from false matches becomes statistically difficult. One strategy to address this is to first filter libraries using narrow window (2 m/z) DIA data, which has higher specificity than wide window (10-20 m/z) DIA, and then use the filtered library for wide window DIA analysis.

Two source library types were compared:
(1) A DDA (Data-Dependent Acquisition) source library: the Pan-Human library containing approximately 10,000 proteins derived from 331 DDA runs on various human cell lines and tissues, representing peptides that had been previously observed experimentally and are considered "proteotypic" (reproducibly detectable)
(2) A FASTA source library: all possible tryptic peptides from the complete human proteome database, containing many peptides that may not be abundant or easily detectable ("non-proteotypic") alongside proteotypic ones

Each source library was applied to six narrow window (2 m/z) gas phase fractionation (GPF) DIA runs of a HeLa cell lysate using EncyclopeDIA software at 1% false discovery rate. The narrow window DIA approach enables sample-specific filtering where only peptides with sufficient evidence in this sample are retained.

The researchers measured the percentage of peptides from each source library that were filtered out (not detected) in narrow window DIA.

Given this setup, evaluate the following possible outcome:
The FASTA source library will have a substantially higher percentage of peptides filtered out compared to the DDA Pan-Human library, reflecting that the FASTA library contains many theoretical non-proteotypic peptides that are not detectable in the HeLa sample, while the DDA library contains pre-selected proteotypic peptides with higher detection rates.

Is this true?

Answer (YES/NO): YES